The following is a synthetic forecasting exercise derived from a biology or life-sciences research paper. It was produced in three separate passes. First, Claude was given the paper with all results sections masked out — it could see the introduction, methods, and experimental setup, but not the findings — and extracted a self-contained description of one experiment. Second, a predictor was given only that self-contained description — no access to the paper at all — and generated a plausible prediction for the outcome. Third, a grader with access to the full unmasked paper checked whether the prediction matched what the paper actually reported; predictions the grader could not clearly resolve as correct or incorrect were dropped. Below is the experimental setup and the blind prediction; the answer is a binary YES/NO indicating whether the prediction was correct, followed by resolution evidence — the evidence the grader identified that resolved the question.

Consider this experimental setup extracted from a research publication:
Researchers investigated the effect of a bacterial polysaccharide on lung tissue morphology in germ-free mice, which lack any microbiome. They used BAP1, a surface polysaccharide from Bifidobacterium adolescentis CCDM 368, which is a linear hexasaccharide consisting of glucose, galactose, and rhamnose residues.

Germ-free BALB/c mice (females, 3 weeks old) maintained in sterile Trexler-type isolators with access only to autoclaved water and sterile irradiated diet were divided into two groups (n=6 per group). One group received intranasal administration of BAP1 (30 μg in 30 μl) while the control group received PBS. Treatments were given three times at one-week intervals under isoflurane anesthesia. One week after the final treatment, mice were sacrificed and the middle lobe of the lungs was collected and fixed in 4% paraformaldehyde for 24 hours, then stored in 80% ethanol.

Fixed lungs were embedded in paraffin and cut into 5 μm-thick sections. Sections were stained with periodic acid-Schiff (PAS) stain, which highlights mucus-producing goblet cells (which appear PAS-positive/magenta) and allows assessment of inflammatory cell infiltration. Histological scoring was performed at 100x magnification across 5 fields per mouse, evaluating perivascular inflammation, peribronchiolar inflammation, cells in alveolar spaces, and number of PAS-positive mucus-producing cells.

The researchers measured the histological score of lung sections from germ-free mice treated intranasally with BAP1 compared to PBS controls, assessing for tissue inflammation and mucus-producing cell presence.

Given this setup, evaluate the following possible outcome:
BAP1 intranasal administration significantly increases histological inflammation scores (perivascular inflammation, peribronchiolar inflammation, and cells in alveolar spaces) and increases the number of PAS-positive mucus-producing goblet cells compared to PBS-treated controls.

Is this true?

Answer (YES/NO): NO